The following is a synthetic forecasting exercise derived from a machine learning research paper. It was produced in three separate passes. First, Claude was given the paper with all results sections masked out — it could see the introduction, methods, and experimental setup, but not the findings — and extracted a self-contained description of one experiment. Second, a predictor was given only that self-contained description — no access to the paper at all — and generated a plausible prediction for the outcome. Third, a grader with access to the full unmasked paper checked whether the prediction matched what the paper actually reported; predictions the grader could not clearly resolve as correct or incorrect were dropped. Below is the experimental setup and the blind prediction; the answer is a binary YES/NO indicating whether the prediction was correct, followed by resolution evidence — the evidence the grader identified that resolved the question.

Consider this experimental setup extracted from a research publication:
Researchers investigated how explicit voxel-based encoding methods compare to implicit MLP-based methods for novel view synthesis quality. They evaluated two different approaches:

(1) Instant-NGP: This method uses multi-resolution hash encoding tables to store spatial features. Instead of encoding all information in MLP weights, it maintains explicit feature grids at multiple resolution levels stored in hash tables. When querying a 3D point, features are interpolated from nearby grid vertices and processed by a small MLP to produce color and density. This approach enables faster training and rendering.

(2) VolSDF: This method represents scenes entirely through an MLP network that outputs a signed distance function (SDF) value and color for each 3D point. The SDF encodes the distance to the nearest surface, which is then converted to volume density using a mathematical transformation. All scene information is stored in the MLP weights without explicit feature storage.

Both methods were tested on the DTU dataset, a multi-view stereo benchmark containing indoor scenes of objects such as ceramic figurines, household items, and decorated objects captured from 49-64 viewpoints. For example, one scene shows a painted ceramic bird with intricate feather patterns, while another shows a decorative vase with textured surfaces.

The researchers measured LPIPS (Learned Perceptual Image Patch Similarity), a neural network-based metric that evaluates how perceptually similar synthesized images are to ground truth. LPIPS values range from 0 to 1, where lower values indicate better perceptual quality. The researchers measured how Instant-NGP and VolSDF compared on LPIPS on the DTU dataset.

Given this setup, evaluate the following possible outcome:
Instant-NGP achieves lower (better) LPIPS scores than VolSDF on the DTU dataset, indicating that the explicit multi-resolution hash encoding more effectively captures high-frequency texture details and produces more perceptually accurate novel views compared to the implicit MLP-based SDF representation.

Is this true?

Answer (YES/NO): NO